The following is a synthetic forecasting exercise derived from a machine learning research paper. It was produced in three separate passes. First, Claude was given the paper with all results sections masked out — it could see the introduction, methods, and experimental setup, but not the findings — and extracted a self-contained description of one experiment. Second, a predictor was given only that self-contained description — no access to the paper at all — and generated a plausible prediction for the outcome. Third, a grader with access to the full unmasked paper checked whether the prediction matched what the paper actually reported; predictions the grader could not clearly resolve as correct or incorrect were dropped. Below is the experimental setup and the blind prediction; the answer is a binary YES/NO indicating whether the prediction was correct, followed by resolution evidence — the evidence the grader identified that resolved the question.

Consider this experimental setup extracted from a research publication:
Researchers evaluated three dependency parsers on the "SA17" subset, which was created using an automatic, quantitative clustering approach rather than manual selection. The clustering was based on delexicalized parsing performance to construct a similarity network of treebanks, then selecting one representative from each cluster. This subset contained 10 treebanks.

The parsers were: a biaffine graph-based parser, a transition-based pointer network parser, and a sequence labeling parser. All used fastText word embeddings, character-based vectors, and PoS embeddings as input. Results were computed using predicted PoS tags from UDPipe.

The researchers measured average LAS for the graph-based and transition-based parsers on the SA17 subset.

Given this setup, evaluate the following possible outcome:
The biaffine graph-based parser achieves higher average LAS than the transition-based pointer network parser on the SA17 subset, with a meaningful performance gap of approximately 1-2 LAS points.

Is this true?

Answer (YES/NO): NO